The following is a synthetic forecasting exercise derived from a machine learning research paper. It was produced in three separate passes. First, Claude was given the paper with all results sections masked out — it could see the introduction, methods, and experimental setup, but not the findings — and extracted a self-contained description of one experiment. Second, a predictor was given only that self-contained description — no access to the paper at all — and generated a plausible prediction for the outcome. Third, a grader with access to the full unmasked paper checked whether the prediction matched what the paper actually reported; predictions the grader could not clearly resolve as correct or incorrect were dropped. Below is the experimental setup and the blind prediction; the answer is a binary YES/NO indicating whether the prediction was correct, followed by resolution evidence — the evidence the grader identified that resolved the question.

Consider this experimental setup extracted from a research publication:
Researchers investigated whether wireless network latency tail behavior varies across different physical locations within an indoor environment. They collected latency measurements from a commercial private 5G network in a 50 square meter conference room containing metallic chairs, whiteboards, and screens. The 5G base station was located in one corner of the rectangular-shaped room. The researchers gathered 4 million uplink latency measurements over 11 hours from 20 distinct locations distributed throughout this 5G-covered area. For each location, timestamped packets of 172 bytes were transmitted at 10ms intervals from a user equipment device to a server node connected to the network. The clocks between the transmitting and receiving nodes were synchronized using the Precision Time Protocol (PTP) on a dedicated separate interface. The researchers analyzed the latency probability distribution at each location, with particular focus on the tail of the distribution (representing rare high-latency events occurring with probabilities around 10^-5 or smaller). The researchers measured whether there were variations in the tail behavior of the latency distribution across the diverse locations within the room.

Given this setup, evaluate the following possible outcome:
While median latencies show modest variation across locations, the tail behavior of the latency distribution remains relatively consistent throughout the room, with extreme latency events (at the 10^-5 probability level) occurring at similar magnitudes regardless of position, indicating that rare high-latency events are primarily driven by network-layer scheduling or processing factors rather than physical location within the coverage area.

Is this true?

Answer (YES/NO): YES